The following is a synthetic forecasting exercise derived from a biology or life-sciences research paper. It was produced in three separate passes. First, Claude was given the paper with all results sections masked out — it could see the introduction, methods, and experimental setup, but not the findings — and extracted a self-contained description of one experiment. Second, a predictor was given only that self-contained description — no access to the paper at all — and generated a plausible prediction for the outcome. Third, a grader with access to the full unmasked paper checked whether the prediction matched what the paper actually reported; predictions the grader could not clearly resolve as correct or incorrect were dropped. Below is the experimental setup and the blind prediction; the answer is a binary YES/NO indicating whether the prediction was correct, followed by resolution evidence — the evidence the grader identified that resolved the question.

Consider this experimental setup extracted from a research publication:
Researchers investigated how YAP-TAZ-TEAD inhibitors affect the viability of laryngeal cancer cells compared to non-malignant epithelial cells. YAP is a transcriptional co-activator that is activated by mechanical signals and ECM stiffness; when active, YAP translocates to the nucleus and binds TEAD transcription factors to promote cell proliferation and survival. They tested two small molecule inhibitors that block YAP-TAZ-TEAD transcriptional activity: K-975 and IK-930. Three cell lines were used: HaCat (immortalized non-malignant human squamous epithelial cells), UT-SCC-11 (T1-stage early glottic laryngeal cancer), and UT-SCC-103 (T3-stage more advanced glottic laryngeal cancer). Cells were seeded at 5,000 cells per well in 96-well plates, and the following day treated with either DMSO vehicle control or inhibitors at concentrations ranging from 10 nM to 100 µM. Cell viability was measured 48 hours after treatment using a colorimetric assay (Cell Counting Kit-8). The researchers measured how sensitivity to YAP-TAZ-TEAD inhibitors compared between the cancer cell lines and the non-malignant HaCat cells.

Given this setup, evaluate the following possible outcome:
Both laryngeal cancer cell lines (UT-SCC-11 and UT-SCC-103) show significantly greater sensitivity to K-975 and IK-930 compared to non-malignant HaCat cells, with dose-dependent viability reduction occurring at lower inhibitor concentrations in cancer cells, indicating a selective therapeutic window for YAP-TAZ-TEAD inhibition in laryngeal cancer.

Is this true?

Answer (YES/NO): NO